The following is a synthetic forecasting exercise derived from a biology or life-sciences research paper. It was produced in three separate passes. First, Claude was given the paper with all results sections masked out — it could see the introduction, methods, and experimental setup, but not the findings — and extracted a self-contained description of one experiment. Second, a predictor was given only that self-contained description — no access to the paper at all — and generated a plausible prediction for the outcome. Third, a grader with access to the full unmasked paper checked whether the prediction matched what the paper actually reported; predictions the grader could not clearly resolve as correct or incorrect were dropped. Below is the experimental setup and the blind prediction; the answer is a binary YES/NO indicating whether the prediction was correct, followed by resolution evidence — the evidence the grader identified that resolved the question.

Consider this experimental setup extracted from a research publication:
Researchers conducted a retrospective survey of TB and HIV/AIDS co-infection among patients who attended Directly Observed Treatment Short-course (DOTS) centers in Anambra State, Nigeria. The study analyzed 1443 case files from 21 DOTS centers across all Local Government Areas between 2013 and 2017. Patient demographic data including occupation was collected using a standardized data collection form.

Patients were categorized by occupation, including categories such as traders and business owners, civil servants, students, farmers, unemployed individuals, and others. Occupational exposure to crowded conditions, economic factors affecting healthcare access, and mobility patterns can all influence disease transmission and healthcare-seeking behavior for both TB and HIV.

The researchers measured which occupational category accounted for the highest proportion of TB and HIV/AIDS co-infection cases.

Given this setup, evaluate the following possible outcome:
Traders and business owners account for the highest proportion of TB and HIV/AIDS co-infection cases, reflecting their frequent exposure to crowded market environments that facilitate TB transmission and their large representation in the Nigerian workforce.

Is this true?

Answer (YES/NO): YES